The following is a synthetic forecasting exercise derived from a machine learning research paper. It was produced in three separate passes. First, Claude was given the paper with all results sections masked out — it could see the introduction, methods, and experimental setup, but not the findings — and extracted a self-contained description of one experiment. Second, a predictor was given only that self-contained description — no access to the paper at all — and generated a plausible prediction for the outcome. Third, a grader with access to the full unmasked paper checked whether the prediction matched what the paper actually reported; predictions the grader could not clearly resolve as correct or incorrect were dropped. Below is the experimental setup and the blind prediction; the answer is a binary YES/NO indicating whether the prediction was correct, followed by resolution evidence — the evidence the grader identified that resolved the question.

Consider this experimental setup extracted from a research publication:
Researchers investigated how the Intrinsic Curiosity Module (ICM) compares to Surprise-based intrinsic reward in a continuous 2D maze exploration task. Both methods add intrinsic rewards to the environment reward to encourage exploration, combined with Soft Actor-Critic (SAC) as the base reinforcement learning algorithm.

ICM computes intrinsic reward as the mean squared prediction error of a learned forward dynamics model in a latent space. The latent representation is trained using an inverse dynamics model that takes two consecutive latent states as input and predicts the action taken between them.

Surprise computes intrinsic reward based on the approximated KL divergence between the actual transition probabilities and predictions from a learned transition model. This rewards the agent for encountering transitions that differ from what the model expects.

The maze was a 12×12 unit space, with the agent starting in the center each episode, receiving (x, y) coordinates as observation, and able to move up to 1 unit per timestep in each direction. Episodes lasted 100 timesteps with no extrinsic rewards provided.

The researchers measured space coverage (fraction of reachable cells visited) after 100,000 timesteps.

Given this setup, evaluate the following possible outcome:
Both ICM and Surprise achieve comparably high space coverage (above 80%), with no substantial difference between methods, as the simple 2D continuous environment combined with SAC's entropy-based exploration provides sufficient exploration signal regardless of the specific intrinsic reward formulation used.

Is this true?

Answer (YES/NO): NO